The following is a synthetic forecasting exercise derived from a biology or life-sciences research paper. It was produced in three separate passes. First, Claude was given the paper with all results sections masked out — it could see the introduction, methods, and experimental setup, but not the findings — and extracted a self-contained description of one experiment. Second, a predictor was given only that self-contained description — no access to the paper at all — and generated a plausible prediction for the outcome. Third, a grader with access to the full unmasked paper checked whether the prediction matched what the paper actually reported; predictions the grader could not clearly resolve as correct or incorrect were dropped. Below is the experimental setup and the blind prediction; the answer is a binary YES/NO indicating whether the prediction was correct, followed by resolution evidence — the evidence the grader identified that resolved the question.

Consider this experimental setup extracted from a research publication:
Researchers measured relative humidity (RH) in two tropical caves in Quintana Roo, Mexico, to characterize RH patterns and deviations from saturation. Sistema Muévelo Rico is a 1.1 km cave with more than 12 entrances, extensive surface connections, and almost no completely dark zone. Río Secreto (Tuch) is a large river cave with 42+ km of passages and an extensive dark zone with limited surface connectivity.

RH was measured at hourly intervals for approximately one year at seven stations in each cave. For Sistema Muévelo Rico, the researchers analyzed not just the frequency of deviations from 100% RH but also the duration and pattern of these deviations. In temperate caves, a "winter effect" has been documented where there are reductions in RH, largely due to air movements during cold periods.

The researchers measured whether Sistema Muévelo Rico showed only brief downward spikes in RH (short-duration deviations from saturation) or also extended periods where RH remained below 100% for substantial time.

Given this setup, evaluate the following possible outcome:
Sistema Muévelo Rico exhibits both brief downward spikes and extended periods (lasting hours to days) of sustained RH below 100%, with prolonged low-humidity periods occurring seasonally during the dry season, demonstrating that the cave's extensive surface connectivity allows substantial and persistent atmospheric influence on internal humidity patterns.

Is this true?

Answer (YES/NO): YES